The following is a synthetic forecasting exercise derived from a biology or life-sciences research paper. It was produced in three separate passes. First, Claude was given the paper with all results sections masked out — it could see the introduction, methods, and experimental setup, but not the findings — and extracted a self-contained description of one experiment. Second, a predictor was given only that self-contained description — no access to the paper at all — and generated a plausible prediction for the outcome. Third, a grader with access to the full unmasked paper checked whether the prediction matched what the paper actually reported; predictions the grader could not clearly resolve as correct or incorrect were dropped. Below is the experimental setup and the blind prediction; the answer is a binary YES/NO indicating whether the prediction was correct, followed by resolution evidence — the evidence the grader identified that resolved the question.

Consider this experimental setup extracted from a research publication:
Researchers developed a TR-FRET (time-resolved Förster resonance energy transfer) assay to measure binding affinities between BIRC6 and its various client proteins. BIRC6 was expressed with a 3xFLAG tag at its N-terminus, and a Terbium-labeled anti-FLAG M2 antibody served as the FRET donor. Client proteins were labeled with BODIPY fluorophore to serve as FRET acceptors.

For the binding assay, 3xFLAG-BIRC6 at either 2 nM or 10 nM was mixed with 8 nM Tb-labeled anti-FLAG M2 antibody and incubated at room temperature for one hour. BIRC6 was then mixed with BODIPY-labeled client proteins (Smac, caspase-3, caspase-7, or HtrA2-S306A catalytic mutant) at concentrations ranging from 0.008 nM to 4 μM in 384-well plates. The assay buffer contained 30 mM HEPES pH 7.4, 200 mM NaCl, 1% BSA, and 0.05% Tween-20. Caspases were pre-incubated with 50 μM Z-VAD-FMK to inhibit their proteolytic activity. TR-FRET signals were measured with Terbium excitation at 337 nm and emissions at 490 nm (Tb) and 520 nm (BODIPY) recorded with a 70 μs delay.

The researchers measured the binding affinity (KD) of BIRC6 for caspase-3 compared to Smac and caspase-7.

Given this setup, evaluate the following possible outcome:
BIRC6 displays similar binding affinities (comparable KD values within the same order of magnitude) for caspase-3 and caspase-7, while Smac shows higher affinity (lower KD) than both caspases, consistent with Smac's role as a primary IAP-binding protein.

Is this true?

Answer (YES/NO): NO